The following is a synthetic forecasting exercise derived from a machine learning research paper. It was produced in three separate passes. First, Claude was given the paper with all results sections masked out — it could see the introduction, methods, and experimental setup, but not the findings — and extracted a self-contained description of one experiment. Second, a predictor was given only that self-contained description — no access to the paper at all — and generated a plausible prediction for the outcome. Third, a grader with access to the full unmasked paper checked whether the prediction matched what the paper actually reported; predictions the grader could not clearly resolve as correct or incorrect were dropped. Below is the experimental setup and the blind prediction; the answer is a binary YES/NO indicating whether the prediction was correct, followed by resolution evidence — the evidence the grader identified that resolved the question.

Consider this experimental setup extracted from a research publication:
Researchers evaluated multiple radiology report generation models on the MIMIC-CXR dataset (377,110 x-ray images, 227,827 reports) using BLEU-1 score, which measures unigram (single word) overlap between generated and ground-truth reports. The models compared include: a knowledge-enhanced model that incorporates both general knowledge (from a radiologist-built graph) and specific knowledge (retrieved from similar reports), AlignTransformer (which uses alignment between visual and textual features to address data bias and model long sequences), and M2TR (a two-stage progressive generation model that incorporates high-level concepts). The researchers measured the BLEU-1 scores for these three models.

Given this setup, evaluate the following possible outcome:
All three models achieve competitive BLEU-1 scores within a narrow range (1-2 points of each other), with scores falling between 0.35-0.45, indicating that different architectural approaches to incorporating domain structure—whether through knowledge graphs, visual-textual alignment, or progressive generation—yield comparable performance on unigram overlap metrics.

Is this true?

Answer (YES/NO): YES